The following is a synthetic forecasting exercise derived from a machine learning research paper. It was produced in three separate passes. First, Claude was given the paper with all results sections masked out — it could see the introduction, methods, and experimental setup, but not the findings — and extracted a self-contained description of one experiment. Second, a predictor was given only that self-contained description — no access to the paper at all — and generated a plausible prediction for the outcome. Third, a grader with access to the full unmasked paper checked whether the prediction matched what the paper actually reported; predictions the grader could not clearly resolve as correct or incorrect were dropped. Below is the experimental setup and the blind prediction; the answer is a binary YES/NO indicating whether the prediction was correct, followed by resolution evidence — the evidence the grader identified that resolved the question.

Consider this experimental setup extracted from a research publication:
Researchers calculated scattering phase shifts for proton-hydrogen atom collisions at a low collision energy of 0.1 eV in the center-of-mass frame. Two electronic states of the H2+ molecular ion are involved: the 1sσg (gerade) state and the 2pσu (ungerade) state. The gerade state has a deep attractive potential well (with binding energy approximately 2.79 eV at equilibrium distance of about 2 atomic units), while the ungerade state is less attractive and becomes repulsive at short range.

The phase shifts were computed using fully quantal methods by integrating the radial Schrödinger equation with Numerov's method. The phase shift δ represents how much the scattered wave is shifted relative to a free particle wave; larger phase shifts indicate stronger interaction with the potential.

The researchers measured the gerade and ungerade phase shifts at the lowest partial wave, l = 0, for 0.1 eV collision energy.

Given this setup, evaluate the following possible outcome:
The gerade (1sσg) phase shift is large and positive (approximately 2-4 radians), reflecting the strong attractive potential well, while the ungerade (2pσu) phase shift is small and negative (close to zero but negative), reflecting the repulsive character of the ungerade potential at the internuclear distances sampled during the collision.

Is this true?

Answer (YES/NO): NO